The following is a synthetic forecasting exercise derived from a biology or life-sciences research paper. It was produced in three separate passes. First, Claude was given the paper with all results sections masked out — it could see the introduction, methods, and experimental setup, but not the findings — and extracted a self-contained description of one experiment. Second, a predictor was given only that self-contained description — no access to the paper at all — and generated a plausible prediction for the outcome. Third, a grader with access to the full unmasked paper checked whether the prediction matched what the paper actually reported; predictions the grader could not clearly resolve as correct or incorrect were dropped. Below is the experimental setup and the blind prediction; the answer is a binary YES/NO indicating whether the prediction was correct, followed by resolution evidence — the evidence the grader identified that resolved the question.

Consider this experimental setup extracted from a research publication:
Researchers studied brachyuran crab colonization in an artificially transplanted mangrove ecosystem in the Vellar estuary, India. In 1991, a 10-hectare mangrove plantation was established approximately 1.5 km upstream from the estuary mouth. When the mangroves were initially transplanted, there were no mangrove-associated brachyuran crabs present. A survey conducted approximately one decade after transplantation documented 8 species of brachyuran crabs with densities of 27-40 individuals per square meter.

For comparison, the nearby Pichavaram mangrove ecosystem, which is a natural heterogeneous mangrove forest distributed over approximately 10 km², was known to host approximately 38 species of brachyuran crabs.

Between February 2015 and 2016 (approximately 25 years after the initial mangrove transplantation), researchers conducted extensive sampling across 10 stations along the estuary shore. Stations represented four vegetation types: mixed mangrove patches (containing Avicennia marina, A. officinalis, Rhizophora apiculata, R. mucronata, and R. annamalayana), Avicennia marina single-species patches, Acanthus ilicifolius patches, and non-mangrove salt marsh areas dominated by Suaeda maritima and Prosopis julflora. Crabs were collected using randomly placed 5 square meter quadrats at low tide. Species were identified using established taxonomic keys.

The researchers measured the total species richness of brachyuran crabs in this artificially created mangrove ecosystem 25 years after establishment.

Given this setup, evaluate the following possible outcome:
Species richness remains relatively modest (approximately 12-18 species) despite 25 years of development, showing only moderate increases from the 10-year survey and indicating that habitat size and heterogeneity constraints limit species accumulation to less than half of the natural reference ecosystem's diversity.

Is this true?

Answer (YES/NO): NO